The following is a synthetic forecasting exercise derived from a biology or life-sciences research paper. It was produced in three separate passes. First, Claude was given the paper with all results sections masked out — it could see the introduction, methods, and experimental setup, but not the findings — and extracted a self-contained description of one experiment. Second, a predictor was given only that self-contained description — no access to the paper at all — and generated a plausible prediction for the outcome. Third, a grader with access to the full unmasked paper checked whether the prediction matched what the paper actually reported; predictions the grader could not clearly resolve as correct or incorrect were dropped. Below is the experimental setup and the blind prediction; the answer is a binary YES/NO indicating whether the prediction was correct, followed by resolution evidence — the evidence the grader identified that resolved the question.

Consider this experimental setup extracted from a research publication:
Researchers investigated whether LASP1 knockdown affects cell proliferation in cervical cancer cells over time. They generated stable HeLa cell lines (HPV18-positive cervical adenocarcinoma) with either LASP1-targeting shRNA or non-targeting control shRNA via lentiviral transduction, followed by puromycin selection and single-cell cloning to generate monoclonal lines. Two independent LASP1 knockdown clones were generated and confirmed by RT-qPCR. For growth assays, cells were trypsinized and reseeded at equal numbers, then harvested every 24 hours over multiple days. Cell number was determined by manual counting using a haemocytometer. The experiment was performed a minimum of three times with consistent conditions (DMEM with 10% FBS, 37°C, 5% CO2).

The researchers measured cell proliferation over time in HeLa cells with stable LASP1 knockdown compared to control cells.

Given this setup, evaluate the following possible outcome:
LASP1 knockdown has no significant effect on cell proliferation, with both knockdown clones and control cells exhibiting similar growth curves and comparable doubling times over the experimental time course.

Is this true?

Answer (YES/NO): NO